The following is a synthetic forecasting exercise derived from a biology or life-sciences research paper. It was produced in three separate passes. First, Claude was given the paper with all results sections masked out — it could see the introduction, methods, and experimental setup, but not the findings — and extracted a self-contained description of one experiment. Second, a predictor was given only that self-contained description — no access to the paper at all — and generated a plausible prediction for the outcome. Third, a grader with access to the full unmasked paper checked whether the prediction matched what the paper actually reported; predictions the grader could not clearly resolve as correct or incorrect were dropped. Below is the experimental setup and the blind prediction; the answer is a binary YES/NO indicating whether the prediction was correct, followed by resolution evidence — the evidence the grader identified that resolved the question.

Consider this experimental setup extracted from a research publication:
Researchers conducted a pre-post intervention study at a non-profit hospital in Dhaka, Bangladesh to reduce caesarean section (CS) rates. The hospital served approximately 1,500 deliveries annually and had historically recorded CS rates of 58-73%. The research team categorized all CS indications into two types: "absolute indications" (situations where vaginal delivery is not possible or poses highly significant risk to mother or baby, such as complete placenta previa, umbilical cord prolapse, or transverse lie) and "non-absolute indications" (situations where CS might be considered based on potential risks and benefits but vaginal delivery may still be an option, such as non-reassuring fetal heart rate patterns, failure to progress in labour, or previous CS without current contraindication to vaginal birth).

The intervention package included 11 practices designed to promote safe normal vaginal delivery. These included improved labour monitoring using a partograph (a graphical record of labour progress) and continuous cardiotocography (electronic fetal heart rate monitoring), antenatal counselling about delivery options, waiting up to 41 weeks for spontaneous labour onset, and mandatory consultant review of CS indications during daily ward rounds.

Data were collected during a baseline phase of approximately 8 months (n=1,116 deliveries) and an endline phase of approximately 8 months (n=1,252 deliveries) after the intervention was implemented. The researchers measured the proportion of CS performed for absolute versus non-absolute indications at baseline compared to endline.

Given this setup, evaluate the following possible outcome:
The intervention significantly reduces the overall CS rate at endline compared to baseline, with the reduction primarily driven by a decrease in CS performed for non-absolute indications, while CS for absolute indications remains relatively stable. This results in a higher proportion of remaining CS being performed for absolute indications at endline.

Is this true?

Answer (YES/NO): NO